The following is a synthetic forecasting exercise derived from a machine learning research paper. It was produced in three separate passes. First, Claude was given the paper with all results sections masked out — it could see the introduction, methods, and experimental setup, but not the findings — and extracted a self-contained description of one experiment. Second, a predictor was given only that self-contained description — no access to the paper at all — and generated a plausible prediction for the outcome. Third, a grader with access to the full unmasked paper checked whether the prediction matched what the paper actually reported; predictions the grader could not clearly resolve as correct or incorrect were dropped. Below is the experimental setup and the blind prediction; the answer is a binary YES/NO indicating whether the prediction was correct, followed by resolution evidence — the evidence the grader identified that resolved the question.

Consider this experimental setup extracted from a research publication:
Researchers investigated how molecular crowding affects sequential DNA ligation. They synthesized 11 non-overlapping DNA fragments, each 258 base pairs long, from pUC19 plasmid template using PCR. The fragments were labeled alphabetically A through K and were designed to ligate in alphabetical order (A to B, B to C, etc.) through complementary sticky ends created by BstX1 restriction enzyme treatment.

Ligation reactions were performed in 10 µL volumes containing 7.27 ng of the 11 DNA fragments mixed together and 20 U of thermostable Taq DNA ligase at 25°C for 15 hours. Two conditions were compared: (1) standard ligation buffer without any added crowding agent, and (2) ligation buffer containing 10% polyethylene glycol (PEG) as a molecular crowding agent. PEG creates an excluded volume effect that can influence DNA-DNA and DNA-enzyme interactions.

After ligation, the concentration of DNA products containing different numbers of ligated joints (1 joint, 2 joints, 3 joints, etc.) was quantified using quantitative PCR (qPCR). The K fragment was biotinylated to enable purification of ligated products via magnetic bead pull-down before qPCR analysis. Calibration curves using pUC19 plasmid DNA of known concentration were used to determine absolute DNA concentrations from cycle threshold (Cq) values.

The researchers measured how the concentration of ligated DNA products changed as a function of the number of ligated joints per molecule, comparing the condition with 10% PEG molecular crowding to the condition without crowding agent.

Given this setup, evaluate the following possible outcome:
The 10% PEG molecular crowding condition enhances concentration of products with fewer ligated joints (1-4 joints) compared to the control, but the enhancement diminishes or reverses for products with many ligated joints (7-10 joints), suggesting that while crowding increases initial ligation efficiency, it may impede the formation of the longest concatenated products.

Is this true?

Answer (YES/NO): NO